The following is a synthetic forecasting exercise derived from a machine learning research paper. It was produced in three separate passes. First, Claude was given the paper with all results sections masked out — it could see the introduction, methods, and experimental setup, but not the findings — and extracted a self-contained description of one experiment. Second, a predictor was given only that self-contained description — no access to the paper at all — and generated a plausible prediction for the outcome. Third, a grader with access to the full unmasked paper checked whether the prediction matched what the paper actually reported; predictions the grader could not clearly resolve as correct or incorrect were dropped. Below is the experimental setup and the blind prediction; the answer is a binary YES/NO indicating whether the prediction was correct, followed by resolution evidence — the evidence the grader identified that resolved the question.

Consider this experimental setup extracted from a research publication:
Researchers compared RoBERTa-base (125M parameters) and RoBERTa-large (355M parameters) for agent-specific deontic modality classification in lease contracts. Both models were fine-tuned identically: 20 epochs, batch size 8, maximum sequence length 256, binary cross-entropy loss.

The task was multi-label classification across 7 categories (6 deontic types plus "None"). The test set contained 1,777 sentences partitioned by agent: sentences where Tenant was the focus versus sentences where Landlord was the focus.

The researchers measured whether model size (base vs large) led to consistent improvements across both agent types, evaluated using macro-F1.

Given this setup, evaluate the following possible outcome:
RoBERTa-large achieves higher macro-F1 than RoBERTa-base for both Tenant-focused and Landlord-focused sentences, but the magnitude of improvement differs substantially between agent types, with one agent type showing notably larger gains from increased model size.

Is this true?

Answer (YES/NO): YES